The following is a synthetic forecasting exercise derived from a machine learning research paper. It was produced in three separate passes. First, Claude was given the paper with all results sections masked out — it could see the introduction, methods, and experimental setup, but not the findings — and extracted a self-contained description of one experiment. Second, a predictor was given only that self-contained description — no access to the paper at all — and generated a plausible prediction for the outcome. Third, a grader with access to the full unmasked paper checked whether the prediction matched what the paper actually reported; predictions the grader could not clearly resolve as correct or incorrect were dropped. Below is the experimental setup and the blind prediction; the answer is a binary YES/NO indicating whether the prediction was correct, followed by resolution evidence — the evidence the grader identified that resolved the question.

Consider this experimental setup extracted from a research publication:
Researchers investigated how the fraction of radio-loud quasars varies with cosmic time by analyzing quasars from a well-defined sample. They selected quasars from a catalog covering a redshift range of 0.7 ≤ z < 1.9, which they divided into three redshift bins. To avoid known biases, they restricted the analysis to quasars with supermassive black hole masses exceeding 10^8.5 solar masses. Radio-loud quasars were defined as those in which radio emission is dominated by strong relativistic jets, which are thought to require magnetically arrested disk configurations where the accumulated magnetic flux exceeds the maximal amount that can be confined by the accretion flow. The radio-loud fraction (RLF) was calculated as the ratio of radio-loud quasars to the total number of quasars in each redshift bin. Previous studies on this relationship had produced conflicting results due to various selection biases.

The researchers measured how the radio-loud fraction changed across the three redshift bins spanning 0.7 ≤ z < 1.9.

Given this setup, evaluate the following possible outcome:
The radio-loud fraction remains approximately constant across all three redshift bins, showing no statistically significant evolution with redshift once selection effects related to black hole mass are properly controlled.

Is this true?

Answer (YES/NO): NO